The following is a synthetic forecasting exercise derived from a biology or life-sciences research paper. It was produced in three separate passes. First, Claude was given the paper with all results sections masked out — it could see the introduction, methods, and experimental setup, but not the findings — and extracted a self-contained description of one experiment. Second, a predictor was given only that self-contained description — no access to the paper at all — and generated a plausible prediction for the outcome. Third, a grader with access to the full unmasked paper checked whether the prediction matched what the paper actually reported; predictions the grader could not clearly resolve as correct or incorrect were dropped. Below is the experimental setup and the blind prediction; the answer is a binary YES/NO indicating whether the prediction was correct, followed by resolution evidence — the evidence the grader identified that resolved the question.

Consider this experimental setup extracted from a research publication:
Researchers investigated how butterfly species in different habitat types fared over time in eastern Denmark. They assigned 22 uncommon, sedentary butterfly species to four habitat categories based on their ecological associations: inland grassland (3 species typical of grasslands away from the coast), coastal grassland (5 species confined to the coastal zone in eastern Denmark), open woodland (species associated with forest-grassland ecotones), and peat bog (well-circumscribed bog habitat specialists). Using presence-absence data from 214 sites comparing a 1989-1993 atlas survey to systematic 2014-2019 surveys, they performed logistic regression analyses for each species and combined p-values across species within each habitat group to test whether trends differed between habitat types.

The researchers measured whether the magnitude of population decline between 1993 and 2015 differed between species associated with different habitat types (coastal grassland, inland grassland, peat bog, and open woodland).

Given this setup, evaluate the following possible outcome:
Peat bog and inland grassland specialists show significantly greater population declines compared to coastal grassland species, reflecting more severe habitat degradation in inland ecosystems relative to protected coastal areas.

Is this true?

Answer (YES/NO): NO